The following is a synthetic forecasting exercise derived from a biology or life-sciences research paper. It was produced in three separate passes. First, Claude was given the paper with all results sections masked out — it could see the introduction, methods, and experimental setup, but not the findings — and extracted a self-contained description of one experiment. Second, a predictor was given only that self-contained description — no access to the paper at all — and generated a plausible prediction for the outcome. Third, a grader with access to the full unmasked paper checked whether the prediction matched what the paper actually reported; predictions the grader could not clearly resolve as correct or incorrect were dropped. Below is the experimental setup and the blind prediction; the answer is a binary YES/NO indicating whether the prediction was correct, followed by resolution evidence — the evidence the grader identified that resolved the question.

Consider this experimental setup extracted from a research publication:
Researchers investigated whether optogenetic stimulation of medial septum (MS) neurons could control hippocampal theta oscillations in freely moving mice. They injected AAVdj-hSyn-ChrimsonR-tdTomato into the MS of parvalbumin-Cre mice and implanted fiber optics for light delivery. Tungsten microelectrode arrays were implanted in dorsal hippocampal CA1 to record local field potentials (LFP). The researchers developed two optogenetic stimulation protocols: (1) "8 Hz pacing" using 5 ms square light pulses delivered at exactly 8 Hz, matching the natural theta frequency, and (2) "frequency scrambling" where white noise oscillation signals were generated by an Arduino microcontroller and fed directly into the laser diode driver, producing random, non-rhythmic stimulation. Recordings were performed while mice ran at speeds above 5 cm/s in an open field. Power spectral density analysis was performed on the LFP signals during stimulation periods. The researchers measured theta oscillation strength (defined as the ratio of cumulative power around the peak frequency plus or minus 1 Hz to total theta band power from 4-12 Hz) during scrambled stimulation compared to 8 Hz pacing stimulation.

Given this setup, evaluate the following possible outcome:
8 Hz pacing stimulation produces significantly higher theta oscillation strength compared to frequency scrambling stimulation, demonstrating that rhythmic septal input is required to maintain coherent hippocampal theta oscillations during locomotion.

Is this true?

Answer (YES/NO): YES